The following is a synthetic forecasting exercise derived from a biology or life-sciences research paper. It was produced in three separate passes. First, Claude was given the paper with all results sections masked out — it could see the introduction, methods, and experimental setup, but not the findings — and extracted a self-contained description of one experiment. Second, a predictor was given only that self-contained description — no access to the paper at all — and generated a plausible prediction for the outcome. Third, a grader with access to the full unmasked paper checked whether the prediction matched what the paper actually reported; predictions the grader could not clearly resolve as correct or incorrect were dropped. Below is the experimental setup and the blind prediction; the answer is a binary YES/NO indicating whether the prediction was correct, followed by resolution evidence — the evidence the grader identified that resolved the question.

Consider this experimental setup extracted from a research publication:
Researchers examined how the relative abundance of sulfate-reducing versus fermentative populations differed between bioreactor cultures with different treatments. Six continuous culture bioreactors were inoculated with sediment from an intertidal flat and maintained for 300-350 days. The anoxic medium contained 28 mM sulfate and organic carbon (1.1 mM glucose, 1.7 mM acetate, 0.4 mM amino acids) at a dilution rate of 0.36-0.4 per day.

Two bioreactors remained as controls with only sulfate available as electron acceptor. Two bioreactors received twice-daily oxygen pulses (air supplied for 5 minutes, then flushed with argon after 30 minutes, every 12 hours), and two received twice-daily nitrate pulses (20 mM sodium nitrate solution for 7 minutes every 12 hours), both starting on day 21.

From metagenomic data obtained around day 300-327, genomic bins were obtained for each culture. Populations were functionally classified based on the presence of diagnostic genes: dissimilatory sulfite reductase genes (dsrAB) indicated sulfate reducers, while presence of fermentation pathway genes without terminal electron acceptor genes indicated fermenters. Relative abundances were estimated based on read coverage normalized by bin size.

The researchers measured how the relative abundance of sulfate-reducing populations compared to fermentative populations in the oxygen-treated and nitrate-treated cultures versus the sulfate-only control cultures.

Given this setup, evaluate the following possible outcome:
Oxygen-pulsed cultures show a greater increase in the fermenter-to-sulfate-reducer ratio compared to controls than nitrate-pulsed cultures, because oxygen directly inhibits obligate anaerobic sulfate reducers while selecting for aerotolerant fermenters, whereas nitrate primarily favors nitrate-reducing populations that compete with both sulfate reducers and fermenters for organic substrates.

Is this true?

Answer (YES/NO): NO